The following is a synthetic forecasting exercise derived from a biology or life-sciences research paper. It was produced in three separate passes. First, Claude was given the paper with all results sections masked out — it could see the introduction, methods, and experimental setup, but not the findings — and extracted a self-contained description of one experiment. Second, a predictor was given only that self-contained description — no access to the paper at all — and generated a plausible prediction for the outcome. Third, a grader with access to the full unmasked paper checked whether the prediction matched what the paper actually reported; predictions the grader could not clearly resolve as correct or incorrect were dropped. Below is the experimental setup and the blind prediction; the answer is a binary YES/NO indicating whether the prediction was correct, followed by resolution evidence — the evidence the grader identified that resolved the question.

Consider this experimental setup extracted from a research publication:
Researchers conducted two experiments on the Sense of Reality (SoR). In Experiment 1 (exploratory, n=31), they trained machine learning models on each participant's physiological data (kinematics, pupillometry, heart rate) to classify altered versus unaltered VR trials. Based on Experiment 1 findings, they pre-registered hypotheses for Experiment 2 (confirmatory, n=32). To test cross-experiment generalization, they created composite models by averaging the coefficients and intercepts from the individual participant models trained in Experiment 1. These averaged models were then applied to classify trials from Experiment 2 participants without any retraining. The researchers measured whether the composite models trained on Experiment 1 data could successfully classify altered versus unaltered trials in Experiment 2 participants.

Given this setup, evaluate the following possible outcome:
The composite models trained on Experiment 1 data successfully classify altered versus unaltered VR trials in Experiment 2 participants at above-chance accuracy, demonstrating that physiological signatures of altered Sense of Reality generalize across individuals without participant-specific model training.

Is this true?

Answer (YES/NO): YES